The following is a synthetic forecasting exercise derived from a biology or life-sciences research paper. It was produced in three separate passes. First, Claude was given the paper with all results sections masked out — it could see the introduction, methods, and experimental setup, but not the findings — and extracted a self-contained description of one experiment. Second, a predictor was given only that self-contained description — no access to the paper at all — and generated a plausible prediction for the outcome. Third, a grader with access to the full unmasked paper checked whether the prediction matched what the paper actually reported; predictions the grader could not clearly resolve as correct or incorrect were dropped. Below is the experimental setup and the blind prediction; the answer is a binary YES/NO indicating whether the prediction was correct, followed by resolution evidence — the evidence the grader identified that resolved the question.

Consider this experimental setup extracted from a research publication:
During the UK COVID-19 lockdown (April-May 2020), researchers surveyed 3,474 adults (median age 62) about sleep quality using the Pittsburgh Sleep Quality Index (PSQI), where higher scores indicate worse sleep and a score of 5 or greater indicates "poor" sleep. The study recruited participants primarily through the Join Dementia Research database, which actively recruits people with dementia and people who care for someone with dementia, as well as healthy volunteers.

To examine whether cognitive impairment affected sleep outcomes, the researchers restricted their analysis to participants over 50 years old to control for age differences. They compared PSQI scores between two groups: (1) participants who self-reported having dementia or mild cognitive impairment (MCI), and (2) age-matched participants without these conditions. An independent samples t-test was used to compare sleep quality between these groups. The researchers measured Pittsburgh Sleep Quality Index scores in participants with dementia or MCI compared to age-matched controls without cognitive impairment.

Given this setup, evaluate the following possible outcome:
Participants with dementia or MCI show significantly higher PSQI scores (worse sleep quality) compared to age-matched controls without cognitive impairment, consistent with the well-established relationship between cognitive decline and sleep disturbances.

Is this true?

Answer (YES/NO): YES